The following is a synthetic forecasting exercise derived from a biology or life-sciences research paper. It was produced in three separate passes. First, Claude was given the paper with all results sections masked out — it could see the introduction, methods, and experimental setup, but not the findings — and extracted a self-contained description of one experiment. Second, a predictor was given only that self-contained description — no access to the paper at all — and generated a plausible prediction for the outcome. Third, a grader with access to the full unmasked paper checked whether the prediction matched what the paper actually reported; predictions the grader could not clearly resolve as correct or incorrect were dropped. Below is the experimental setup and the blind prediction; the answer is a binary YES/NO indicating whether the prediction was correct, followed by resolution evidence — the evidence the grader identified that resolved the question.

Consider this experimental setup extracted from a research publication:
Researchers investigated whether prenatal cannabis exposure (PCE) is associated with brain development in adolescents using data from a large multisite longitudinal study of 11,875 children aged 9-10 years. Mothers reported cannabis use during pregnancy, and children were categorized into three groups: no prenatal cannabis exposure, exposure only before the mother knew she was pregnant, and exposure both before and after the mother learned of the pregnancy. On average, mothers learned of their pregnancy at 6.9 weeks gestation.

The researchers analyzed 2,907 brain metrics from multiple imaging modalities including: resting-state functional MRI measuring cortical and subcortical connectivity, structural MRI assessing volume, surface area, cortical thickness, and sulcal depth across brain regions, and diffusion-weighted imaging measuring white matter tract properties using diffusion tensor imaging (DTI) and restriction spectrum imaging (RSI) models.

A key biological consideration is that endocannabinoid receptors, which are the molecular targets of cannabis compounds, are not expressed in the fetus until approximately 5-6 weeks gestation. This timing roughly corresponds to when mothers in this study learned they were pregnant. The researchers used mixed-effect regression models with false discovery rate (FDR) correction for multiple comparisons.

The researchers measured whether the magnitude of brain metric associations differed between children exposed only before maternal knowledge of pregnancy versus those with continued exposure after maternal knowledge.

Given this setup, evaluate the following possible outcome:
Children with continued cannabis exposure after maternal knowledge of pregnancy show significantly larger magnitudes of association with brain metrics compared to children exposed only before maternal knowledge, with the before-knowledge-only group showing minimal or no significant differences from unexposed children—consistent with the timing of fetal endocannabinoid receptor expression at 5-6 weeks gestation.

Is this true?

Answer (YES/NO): NO